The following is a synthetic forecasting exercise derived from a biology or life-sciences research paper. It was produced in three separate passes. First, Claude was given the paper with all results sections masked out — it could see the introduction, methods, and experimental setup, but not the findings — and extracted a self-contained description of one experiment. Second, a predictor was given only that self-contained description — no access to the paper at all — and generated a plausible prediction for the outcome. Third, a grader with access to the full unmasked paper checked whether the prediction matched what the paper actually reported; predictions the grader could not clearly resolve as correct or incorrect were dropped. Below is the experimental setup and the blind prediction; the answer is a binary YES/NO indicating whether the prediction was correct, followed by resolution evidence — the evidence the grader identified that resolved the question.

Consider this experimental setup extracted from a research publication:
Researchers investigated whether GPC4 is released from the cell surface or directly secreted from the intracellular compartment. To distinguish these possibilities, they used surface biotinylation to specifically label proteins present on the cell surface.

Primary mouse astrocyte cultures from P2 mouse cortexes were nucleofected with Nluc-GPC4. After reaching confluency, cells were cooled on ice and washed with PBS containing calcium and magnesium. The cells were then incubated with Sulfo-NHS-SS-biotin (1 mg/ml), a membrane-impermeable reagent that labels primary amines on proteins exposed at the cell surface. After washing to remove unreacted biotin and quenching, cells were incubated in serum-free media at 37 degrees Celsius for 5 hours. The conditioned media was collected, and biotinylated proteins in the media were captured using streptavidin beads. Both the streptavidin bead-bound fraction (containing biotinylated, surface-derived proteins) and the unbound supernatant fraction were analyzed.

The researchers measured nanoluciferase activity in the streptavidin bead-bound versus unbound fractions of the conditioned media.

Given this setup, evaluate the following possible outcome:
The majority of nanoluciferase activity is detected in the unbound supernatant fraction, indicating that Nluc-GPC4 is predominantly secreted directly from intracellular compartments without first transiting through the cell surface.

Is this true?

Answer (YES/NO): NO